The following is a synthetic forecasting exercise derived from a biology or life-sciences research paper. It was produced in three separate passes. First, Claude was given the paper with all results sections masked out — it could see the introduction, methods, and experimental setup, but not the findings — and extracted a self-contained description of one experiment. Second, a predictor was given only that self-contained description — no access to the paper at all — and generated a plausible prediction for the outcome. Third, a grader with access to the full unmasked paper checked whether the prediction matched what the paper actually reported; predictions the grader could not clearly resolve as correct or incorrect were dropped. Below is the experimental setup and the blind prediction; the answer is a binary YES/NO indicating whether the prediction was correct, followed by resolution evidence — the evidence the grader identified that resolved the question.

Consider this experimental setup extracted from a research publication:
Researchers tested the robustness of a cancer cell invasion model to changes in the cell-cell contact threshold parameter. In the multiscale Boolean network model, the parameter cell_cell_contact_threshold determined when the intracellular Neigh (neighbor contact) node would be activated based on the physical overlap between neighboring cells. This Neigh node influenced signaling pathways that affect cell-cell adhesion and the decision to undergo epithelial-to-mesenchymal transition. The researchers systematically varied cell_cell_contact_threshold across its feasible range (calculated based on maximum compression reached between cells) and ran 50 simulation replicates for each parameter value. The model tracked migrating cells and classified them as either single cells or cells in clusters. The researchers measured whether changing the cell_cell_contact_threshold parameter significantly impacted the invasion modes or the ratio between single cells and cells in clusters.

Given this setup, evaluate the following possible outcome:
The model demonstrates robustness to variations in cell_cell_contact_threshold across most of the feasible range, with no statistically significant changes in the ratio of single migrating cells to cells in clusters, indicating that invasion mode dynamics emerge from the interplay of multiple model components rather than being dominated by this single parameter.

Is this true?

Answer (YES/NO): YES